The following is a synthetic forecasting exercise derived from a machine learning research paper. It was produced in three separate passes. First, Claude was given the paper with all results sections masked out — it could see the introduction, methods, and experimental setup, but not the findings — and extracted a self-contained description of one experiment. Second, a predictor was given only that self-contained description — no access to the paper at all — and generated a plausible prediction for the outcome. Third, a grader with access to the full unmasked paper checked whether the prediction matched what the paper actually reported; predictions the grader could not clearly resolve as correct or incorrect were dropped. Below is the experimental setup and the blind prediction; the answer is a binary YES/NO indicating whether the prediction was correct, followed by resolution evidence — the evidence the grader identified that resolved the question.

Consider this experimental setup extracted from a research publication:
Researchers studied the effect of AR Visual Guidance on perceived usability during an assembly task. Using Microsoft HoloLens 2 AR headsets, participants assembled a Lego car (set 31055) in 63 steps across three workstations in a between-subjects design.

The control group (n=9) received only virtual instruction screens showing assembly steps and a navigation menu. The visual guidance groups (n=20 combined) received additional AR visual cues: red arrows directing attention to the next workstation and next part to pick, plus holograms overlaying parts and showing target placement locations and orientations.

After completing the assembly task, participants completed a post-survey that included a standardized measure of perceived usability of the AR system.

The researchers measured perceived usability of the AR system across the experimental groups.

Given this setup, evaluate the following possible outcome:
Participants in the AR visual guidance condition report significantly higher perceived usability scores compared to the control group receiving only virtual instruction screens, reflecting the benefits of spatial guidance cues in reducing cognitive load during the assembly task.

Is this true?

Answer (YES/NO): NO